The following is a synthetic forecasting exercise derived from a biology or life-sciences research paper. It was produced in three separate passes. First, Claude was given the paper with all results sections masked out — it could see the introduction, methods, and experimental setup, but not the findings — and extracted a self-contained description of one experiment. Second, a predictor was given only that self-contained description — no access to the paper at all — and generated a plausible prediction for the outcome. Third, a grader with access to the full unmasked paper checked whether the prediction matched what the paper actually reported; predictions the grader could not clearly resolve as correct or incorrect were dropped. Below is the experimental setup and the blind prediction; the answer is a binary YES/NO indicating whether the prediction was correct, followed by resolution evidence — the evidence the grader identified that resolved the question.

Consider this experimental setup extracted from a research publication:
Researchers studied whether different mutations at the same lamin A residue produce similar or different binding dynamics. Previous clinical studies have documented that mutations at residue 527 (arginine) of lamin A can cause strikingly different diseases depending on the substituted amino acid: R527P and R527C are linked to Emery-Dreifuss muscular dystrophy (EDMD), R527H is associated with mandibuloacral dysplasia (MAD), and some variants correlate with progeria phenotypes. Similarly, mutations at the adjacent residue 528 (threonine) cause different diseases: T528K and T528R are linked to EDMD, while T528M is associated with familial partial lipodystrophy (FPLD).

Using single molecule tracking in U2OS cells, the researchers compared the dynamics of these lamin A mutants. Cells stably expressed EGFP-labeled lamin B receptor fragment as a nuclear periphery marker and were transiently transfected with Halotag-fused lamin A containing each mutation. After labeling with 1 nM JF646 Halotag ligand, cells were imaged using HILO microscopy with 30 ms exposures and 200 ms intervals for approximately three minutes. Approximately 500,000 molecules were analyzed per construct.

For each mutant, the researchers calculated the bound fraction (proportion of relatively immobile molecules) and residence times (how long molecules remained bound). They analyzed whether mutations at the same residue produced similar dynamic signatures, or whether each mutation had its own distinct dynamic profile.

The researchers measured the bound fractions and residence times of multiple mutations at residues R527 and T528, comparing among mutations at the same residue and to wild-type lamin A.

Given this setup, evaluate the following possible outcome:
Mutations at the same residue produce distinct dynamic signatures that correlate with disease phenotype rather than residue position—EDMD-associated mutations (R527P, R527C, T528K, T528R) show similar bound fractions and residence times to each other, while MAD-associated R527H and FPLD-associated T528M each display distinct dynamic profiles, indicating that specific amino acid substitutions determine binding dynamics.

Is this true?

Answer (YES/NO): NO